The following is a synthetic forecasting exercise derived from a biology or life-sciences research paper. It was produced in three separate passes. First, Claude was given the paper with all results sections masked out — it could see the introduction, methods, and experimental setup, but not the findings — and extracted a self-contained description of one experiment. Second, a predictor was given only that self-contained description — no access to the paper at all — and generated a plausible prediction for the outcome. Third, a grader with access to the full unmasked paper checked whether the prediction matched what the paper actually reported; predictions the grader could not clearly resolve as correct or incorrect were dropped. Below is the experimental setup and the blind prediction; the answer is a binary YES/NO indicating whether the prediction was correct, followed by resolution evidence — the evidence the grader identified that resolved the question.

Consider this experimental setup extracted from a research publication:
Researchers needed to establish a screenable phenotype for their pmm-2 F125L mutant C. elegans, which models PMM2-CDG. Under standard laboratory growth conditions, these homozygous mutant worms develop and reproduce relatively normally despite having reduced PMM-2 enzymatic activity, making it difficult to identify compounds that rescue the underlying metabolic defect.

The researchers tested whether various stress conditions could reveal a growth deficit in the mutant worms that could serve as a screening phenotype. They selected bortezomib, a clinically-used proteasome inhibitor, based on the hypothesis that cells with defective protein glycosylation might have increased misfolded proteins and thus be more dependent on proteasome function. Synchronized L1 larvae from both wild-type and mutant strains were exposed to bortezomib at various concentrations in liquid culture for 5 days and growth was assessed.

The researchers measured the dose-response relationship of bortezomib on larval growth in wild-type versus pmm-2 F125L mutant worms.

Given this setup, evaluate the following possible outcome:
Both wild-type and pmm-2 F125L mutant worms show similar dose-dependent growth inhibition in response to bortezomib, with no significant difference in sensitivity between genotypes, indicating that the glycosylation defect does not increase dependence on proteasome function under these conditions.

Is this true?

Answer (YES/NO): NO